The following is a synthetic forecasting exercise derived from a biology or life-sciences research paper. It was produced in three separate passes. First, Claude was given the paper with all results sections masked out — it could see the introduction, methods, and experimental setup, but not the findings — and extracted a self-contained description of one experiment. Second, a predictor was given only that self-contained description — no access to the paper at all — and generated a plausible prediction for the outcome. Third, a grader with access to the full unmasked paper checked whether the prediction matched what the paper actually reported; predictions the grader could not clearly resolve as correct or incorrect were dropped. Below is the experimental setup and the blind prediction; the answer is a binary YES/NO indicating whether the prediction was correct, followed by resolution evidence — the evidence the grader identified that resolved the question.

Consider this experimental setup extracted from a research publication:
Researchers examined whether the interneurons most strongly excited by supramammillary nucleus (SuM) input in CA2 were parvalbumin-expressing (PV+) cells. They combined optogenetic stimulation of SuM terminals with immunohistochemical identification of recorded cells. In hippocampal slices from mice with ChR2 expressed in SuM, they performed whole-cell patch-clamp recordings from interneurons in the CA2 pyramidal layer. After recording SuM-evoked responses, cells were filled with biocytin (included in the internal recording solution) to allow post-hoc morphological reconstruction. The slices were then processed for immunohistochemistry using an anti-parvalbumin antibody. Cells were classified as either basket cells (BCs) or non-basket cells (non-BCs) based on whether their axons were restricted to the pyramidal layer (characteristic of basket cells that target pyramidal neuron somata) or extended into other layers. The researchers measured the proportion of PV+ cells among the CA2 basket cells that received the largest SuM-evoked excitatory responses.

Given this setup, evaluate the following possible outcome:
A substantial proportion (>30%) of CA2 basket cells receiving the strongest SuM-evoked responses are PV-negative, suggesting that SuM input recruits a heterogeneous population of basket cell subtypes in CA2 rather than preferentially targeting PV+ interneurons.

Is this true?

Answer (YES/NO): NO